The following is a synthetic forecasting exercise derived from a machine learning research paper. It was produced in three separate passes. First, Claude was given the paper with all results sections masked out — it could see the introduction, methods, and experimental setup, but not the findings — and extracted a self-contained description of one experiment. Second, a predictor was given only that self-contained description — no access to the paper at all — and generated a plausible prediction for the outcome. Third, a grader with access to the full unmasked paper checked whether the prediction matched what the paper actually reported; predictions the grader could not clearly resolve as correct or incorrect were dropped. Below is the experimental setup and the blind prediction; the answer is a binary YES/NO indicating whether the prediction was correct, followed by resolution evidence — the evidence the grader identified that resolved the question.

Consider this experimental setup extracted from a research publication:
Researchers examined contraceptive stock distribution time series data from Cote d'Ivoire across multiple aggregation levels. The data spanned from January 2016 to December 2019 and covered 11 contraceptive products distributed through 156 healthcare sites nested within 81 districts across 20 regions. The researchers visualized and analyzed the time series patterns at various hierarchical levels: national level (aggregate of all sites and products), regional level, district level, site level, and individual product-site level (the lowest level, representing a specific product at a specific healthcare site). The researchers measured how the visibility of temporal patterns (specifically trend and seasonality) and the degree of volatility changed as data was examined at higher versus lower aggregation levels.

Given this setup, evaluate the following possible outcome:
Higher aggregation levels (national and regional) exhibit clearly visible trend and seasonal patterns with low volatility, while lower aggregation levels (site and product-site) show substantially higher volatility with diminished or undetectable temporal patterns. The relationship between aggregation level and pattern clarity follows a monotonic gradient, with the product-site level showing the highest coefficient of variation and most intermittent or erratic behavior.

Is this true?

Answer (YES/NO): NO